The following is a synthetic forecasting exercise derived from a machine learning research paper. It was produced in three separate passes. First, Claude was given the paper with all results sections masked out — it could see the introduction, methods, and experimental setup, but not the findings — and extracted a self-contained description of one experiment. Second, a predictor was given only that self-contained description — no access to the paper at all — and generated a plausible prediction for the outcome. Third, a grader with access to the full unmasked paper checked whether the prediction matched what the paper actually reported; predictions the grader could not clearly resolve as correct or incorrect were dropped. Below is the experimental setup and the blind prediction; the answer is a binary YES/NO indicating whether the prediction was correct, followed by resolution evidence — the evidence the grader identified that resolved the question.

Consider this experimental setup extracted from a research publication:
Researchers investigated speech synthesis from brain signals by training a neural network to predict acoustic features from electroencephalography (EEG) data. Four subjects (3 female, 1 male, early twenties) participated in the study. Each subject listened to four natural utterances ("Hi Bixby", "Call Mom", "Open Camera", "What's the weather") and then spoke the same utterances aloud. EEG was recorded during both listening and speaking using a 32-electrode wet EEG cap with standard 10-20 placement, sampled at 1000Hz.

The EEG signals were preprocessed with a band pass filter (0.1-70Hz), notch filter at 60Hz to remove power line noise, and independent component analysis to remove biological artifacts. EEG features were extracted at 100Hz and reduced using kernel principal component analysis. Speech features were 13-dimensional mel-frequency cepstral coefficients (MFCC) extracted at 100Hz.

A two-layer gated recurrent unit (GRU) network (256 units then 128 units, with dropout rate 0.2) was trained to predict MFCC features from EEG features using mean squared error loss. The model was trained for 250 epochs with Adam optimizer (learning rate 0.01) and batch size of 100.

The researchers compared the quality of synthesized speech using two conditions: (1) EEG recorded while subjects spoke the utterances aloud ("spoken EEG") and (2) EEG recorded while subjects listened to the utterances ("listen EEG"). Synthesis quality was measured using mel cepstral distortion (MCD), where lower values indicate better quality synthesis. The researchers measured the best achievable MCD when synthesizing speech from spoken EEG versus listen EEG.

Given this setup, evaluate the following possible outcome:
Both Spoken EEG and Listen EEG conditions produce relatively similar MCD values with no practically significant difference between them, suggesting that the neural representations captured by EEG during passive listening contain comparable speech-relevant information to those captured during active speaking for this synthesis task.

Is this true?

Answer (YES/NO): YES